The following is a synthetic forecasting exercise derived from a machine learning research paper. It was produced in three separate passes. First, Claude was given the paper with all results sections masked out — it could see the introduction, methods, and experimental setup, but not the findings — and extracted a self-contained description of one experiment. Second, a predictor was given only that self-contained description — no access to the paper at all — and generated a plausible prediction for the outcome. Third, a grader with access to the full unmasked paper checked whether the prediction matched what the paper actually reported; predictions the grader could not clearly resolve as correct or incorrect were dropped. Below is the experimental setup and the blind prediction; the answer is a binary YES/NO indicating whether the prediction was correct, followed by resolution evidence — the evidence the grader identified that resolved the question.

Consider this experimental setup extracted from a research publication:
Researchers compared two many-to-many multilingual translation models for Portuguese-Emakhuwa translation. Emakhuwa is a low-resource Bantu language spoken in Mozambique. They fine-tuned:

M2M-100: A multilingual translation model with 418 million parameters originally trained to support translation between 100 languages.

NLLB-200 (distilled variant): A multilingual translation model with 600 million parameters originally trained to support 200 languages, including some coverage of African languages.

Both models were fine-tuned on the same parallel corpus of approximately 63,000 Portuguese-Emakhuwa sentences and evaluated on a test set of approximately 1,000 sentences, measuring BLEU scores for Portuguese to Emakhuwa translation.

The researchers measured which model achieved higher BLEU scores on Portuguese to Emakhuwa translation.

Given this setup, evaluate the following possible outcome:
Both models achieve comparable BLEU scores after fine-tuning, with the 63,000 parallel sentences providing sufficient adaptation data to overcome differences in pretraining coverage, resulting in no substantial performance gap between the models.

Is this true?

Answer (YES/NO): NO